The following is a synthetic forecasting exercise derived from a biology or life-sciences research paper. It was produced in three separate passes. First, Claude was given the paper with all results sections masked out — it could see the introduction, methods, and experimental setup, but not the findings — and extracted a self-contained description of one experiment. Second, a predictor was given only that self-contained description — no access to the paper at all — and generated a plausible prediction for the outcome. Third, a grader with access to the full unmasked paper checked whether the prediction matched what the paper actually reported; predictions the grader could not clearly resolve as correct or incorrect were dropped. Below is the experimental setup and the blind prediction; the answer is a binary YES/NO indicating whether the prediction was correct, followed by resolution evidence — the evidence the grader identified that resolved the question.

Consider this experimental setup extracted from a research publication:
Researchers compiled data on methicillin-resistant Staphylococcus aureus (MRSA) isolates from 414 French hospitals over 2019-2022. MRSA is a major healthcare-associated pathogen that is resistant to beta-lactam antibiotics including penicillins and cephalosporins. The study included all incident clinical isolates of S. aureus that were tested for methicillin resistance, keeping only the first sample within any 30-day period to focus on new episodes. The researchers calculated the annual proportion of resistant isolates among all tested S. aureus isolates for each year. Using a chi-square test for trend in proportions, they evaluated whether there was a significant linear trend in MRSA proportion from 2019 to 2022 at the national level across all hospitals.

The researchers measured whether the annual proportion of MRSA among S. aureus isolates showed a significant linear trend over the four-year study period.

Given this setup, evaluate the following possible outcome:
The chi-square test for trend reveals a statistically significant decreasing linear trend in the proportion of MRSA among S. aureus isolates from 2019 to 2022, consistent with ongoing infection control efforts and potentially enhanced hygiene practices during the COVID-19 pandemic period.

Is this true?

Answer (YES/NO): YES